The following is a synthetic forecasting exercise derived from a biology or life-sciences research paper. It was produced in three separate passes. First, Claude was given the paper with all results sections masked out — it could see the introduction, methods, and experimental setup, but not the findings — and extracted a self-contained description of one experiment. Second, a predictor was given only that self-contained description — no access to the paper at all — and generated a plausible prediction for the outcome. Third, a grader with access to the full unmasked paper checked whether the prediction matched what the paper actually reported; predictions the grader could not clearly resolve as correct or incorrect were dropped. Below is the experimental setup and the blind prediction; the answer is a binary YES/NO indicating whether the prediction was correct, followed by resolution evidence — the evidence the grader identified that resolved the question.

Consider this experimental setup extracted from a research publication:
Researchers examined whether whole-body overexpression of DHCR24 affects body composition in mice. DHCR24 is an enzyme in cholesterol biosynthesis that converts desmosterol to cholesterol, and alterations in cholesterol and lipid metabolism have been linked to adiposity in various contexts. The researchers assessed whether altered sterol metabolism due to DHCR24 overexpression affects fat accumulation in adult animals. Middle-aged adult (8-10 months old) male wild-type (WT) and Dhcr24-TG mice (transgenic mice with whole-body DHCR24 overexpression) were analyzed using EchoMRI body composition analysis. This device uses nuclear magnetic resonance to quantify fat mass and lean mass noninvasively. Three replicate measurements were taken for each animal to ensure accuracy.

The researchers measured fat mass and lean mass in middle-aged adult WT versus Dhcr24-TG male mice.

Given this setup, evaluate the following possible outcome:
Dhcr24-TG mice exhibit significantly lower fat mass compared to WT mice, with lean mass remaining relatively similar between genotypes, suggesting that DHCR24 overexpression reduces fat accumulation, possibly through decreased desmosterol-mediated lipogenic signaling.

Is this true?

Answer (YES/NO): NO